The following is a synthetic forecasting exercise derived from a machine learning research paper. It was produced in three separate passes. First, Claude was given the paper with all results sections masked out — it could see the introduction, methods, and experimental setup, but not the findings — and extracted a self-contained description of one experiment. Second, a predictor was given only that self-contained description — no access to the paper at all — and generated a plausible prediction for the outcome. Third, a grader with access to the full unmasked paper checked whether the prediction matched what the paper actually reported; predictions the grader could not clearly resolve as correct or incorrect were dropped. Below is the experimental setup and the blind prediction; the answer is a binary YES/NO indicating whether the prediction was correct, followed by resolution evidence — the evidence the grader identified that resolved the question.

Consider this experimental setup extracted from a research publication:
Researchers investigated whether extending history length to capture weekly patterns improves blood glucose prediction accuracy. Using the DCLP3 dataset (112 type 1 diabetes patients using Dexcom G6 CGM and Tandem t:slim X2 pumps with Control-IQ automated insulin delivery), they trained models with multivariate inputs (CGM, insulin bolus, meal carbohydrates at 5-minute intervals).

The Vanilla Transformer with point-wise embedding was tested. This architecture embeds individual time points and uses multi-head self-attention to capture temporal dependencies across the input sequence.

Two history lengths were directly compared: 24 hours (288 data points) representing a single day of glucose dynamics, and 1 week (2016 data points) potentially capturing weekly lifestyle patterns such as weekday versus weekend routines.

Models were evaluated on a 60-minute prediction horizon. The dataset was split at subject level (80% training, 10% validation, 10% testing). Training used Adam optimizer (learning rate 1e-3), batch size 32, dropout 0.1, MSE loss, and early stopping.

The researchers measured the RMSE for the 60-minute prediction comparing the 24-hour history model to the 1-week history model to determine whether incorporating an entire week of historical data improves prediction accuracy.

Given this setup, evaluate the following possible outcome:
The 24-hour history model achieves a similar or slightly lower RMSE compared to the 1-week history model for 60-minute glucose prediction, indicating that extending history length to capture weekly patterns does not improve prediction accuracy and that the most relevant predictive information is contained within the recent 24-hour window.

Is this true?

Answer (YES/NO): YES